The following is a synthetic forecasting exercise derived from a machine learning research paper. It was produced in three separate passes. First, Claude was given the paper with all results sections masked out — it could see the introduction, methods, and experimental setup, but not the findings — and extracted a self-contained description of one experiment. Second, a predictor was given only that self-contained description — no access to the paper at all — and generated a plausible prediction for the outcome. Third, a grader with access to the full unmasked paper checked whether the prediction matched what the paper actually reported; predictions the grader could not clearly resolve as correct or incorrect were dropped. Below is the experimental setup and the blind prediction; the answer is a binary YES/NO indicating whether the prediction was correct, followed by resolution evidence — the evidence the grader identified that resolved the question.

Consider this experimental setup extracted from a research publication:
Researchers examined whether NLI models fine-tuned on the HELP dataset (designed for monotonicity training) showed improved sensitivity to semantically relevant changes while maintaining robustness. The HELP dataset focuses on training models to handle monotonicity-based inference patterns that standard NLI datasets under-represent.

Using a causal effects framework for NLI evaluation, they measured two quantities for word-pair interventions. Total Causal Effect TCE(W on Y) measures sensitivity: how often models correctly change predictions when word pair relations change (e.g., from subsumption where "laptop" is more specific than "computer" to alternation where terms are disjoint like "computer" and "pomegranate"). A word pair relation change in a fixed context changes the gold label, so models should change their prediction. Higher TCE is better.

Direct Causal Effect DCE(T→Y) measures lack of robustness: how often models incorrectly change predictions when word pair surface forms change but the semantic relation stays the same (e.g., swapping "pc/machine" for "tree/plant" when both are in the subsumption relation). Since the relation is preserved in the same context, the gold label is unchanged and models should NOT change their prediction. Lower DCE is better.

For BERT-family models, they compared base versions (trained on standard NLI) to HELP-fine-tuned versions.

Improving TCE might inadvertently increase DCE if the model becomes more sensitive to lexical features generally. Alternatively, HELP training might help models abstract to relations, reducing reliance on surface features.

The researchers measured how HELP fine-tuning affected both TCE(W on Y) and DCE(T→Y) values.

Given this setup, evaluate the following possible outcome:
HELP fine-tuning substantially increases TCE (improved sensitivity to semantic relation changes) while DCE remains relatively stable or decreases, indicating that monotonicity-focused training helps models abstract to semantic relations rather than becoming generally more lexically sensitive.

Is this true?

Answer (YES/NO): YES